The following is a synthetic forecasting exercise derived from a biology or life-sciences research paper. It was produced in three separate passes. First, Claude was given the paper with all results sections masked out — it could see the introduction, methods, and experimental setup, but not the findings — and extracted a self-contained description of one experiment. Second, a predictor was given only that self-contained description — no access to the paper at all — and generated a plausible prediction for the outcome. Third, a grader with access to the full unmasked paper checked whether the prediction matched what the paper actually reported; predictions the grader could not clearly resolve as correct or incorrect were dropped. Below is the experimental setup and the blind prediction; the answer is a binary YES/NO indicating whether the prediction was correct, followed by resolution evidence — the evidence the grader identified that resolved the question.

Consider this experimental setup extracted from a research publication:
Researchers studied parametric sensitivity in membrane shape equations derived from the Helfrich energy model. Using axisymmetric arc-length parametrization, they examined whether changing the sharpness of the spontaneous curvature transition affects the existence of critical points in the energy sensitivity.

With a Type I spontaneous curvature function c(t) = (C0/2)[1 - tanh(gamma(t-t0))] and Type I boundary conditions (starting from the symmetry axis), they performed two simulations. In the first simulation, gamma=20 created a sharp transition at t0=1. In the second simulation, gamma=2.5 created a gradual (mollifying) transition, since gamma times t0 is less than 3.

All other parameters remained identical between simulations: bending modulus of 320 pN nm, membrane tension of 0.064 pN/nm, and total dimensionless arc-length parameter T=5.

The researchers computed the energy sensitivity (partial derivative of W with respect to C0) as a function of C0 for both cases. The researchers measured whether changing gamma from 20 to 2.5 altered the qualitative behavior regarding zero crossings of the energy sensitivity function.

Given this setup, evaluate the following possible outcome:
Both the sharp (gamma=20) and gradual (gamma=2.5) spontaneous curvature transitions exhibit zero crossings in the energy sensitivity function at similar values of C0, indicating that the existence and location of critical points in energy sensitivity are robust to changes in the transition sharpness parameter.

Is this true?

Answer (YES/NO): NO